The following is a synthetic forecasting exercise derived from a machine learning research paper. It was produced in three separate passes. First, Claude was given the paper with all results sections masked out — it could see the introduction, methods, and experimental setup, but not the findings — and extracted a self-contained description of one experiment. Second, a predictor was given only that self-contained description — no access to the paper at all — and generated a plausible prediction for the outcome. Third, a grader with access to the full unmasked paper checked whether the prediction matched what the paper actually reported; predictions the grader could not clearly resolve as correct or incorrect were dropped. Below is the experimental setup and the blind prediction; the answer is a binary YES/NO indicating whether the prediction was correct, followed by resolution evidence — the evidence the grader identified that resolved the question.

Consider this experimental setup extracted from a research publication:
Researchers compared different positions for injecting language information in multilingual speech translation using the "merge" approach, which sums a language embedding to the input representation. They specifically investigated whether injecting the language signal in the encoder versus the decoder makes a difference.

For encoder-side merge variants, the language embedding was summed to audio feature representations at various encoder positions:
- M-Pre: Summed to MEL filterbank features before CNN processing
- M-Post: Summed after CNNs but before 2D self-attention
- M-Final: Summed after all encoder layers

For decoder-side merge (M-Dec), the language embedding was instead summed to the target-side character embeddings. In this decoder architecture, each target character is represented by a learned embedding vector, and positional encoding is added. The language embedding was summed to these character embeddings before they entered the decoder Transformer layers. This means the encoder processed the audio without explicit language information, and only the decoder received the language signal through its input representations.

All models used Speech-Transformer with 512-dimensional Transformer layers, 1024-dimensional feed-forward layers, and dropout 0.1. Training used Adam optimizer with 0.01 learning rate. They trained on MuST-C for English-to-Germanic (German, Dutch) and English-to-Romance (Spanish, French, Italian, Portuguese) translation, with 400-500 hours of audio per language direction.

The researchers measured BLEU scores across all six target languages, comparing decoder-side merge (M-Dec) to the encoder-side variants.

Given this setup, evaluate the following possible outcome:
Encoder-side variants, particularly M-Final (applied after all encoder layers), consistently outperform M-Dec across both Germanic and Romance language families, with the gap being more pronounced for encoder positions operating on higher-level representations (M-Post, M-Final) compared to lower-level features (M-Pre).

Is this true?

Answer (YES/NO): NO